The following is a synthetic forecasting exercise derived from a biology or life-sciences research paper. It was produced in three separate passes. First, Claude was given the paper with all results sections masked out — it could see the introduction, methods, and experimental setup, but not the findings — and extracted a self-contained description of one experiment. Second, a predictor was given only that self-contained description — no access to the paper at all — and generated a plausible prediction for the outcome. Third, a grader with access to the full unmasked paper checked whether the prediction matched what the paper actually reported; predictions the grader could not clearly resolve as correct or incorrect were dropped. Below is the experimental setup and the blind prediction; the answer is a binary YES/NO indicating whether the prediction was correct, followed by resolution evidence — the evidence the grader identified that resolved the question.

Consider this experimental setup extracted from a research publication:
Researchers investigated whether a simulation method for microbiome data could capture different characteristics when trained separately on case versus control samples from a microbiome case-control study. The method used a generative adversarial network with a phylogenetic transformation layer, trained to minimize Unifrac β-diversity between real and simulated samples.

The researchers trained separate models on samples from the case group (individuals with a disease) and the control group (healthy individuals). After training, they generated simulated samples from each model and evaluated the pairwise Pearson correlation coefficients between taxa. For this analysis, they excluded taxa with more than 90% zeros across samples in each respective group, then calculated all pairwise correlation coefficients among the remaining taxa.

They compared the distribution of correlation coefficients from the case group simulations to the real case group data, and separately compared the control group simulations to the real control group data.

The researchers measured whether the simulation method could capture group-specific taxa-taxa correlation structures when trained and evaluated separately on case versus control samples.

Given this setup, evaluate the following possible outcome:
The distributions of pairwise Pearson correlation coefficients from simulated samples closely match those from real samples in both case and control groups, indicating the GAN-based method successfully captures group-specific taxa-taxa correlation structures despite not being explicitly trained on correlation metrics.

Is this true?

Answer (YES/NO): YES